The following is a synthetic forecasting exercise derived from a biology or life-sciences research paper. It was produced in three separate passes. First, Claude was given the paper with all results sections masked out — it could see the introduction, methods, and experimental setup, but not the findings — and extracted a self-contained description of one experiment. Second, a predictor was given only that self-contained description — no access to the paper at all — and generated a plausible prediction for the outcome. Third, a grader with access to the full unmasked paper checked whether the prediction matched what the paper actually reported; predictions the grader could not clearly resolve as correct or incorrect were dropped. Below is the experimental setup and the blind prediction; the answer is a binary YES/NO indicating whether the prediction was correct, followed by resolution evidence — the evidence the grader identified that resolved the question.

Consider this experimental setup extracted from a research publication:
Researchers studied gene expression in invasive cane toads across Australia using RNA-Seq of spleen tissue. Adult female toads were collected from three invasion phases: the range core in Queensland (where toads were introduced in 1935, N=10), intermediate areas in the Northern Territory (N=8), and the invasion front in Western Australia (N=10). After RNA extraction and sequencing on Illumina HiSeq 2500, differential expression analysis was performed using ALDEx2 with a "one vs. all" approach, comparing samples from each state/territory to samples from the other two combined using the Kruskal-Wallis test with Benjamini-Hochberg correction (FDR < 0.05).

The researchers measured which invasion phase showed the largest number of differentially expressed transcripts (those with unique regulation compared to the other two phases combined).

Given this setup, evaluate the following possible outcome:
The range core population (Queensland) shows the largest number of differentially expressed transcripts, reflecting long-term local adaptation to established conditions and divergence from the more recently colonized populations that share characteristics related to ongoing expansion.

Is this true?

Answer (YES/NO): NO